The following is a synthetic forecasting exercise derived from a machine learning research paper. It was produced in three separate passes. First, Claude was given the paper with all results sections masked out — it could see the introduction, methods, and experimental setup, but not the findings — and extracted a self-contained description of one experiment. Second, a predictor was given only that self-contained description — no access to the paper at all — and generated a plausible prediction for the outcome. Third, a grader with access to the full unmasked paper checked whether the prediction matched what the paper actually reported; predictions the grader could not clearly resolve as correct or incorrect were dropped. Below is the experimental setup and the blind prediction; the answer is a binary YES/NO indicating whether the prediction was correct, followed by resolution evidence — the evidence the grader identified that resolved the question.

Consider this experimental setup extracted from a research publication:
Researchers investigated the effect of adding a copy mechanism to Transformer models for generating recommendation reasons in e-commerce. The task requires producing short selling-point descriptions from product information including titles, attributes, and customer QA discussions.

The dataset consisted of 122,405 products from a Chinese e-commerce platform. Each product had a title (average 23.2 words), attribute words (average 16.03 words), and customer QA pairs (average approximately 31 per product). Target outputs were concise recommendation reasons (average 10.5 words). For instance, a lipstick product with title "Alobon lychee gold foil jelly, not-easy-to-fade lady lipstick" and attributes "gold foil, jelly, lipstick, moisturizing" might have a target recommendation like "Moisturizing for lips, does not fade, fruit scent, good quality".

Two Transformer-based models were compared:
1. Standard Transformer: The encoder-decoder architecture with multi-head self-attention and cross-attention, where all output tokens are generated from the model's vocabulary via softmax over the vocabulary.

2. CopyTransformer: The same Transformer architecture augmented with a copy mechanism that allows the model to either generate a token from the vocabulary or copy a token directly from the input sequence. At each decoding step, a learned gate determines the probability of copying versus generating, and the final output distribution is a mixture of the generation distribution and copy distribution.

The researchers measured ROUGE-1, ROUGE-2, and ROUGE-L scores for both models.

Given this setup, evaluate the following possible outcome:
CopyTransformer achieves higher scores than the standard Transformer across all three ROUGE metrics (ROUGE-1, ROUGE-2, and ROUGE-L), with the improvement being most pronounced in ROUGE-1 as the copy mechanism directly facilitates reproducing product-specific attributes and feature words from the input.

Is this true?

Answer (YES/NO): NO